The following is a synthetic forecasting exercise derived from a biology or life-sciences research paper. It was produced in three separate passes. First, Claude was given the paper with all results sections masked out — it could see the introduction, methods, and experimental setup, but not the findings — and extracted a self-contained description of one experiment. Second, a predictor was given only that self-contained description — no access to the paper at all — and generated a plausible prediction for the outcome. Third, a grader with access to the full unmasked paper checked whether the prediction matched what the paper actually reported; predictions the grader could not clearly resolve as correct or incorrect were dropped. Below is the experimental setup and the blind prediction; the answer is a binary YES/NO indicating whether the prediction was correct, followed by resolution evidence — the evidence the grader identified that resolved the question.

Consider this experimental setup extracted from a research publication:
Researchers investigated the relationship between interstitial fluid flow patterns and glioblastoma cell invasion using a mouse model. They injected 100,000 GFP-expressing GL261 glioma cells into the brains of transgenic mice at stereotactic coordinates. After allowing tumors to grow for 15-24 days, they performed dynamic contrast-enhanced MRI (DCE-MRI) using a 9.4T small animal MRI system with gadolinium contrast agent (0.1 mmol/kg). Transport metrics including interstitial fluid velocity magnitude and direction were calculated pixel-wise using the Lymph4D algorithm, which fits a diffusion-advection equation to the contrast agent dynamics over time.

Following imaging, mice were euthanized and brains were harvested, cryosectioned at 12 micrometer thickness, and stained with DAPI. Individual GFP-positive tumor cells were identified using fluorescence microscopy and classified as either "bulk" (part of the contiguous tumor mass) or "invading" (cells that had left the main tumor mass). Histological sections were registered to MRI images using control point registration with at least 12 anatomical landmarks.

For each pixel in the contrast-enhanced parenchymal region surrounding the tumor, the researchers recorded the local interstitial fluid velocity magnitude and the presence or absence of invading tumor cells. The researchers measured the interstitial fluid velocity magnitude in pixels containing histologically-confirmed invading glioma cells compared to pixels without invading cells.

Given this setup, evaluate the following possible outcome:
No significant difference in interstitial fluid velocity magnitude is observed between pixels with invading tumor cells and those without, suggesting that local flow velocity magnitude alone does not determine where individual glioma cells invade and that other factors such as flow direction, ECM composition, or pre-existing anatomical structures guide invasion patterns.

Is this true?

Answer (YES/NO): NO